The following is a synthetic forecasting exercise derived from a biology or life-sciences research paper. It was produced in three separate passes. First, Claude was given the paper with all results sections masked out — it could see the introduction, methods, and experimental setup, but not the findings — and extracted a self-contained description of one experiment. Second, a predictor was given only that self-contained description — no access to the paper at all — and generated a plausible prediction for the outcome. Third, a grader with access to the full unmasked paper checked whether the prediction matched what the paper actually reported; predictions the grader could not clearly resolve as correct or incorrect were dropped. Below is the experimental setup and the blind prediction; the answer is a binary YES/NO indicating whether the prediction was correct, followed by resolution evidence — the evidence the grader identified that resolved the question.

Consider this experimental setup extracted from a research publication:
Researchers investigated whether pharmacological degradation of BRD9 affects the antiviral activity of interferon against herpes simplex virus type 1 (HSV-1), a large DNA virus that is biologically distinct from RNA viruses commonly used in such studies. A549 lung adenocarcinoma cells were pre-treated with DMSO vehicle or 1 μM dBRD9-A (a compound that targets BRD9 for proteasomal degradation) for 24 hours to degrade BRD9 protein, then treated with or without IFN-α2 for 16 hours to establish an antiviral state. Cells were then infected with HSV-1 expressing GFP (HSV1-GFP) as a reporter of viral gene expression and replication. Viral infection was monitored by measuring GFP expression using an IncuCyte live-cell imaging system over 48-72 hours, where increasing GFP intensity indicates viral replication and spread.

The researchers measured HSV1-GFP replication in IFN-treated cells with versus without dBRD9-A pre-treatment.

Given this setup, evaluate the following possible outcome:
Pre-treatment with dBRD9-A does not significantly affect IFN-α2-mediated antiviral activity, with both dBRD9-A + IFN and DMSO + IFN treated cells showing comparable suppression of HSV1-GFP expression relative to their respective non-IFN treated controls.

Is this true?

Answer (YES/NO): NO